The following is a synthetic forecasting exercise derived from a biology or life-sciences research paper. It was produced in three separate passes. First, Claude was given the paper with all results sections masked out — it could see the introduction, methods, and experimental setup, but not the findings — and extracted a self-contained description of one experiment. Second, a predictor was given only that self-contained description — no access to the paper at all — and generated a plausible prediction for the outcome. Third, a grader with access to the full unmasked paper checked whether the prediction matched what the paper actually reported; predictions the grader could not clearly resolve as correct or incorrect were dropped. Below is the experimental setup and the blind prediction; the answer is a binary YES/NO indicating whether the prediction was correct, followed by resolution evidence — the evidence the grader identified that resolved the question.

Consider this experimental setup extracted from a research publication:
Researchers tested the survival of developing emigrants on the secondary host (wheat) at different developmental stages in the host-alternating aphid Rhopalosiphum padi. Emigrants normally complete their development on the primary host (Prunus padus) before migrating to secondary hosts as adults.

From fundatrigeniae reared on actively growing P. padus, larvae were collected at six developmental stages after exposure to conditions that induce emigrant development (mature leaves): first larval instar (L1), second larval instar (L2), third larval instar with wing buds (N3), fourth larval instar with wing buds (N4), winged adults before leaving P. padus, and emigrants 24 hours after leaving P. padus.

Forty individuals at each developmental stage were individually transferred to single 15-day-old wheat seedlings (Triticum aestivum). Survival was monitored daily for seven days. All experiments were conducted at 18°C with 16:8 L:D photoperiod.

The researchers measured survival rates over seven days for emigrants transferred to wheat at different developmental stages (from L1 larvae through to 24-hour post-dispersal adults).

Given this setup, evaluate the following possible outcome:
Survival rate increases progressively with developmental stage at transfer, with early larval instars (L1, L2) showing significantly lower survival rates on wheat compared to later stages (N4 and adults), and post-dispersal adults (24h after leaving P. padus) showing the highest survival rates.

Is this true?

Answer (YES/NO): NO